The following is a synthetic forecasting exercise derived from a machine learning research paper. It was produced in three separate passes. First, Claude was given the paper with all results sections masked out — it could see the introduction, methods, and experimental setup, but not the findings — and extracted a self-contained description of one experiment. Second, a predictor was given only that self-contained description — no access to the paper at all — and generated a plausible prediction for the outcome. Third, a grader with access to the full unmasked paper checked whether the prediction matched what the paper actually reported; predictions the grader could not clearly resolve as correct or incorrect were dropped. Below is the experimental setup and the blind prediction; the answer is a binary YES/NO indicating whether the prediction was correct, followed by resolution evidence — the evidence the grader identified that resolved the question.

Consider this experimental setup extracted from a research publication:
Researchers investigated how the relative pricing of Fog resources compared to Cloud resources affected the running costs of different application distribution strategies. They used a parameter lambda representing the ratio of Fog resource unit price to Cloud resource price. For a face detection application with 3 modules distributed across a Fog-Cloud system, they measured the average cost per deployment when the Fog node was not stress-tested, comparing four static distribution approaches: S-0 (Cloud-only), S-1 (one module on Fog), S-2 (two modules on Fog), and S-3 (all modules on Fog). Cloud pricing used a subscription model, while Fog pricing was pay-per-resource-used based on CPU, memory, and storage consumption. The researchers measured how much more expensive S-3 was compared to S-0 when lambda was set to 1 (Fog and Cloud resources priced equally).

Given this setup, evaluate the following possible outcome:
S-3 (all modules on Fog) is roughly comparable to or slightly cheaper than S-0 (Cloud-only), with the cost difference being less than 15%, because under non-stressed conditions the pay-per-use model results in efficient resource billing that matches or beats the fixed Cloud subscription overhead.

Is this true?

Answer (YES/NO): NO